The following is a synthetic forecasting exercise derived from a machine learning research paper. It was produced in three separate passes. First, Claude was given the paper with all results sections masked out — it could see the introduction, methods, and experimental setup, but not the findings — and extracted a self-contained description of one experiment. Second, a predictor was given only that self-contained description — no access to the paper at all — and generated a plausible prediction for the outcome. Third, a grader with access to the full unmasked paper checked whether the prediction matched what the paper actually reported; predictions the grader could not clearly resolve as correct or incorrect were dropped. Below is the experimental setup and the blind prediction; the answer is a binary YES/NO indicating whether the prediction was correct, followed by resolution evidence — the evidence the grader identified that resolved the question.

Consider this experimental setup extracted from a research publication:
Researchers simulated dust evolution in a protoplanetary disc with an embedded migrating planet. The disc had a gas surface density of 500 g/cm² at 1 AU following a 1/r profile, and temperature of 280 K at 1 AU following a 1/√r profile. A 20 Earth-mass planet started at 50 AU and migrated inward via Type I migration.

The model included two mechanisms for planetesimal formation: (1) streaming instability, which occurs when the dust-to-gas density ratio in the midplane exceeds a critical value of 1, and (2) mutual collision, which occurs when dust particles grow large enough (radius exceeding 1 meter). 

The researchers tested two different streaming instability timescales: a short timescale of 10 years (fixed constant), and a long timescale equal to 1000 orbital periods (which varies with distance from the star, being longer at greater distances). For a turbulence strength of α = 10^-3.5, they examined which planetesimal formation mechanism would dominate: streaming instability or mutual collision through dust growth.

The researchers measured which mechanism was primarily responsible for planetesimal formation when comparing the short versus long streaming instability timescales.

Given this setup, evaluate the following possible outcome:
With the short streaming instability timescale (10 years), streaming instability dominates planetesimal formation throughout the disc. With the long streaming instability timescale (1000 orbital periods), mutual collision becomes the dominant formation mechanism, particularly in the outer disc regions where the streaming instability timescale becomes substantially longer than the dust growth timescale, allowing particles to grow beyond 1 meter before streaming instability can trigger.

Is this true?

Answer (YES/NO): NO